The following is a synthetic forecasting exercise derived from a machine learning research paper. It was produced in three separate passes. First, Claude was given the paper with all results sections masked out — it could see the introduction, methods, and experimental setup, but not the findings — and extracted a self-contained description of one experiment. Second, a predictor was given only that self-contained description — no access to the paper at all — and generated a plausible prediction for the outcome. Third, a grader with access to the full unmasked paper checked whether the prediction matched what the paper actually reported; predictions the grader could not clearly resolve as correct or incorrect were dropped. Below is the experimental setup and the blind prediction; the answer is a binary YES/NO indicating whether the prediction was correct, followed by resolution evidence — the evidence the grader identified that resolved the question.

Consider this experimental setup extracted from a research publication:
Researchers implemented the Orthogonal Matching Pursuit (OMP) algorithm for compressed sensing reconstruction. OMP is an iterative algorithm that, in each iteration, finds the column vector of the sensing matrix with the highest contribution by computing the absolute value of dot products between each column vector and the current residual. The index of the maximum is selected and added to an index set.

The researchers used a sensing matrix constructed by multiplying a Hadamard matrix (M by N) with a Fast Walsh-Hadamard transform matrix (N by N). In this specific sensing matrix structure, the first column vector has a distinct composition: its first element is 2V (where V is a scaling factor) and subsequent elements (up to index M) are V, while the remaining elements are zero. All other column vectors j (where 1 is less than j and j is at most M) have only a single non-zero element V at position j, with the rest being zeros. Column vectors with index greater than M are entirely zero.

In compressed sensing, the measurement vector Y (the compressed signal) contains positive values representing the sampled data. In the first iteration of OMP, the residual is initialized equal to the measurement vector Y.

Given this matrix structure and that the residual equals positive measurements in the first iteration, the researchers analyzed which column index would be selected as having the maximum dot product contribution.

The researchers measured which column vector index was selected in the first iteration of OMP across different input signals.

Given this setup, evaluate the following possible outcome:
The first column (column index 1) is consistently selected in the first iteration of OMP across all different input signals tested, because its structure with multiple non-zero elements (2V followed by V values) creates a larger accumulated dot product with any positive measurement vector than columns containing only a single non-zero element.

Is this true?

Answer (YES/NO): YES